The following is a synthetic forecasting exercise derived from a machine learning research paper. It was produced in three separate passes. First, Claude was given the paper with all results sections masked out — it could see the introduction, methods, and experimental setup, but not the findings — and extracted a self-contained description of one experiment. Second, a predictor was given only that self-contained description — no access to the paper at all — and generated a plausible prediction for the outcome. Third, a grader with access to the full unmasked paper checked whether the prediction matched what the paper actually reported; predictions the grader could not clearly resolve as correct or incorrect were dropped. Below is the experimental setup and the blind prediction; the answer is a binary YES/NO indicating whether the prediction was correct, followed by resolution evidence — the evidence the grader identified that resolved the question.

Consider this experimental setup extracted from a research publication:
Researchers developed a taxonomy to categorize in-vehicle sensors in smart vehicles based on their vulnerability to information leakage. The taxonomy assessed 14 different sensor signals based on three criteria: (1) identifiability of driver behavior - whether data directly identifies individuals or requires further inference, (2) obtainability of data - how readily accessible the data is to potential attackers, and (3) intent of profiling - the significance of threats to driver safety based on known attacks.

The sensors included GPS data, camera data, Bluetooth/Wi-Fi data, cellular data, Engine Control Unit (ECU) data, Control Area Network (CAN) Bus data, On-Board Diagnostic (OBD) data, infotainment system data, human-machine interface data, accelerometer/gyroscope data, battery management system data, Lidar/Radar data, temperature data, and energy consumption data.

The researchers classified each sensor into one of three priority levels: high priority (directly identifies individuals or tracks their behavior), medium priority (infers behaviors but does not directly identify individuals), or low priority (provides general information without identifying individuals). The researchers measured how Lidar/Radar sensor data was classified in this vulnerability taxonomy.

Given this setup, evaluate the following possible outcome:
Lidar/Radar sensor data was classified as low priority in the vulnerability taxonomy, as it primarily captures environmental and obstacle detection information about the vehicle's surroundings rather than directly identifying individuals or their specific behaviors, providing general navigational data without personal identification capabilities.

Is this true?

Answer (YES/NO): YES